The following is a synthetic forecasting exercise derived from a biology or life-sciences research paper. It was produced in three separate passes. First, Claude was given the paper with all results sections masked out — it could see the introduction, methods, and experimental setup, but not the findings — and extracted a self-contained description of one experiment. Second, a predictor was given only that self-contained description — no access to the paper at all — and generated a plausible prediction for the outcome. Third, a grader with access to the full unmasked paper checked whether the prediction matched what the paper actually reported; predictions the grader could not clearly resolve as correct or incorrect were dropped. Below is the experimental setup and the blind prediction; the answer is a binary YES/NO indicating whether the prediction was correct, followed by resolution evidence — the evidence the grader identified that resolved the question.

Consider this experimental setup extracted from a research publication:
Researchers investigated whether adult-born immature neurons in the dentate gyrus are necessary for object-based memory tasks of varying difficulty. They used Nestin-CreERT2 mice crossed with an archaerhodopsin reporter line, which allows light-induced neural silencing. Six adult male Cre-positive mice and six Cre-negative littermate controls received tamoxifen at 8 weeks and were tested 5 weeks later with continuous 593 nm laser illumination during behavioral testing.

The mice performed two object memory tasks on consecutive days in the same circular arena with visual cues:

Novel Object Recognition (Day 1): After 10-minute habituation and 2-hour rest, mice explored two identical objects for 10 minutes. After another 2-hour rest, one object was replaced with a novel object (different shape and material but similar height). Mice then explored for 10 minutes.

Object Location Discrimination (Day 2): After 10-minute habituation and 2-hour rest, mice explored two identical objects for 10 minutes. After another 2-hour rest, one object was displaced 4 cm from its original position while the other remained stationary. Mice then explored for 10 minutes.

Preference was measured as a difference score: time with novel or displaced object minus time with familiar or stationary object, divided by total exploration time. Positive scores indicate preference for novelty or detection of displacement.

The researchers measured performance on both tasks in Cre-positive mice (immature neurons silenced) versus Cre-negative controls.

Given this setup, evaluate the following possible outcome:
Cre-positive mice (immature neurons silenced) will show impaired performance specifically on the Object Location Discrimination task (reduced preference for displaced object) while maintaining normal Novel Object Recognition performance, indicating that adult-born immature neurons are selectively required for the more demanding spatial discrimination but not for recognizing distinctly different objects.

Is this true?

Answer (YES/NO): NO